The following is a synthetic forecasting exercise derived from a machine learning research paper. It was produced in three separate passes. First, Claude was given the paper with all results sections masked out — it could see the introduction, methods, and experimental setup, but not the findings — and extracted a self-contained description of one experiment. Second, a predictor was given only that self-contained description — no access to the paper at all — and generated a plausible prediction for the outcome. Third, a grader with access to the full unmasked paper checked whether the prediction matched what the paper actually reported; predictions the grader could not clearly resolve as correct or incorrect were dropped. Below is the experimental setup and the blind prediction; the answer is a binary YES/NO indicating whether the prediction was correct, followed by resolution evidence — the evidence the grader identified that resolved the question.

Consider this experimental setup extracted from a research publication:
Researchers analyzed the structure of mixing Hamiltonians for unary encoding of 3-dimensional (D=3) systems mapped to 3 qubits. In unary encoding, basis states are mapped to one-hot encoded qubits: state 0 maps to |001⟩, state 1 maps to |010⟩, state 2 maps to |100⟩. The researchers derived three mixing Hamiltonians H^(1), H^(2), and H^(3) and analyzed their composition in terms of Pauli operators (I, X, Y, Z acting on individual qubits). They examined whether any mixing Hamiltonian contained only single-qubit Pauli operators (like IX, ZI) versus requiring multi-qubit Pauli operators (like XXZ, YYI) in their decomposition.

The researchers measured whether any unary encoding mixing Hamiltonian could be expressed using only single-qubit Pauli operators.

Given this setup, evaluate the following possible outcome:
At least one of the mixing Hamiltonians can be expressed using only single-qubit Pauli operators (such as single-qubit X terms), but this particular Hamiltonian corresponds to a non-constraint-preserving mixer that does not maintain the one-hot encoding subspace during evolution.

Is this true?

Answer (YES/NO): NO